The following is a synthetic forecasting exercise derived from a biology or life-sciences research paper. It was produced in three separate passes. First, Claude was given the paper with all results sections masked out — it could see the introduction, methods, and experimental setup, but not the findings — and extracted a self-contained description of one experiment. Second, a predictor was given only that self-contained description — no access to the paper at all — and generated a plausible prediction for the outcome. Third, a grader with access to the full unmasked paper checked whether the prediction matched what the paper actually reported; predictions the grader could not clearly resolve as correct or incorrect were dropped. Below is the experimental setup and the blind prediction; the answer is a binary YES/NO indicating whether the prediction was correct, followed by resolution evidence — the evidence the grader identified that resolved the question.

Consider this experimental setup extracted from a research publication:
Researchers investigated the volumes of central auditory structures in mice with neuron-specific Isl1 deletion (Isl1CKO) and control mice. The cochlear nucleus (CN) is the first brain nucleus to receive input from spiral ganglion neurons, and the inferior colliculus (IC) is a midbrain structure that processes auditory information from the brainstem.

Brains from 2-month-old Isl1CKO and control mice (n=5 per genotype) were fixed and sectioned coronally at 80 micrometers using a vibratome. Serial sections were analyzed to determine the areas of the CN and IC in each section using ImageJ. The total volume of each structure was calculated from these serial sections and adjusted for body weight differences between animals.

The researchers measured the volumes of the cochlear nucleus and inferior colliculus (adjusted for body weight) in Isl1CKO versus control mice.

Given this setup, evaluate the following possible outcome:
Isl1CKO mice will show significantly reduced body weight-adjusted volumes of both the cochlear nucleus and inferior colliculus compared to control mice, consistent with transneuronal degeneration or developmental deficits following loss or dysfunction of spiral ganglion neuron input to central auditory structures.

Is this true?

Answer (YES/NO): NO